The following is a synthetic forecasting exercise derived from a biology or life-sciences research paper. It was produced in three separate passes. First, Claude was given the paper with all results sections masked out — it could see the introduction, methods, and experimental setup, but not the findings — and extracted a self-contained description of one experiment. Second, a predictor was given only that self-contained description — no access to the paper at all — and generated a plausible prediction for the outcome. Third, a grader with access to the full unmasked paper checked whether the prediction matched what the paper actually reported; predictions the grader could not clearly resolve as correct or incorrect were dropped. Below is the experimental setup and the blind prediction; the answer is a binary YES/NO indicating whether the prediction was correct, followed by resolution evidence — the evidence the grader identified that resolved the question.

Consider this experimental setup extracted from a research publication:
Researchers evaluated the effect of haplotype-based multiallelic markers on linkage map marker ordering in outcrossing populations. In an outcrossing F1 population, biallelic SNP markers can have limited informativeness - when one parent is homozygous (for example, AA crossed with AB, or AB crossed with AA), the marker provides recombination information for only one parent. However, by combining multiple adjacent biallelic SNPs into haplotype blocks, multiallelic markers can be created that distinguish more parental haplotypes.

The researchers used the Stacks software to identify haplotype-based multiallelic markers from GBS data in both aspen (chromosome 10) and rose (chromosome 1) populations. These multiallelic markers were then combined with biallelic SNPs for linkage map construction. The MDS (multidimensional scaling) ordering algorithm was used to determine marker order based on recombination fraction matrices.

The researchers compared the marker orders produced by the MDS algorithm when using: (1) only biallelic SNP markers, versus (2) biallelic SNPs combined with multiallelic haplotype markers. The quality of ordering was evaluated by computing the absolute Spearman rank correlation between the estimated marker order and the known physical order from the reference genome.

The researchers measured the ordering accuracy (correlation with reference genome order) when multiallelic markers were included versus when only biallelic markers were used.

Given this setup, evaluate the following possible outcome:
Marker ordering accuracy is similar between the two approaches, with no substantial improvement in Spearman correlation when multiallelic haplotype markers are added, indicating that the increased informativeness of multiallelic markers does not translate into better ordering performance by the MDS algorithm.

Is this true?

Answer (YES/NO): NO